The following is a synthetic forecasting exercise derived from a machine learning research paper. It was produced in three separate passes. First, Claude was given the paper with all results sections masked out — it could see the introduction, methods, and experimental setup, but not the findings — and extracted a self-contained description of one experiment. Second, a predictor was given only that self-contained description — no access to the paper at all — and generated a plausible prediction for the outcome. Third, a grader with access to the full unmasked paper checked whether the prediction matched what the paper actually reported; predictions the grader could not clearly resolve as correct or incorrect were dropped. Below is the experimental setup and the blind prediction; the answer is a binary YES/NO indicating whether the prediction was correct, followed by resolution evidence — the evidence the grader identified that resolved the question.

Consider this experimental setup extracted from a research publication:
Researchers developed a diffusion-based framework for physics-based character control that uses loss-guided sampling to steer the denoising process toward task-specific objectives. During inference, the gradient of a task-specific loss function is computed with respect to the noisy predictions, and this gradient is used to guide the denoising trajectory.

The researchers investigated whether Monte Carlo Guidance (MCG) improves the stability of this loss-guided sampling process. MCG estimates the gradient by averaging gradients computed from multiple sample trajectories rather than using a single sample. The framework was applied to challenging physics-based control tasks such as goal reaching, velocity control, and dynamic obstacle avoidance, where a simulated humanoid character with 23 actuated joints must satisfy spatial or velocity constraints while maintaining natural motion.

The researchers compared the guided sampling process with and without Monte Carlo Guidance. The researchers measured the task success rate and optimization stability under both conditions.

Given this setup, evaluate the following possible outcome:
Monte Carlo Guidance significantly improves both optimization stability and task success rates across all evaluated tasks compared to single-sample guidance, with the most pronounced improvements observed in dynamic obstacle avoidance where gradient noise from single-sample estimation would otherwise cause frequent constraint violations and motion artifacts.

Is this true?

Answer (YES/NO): NO